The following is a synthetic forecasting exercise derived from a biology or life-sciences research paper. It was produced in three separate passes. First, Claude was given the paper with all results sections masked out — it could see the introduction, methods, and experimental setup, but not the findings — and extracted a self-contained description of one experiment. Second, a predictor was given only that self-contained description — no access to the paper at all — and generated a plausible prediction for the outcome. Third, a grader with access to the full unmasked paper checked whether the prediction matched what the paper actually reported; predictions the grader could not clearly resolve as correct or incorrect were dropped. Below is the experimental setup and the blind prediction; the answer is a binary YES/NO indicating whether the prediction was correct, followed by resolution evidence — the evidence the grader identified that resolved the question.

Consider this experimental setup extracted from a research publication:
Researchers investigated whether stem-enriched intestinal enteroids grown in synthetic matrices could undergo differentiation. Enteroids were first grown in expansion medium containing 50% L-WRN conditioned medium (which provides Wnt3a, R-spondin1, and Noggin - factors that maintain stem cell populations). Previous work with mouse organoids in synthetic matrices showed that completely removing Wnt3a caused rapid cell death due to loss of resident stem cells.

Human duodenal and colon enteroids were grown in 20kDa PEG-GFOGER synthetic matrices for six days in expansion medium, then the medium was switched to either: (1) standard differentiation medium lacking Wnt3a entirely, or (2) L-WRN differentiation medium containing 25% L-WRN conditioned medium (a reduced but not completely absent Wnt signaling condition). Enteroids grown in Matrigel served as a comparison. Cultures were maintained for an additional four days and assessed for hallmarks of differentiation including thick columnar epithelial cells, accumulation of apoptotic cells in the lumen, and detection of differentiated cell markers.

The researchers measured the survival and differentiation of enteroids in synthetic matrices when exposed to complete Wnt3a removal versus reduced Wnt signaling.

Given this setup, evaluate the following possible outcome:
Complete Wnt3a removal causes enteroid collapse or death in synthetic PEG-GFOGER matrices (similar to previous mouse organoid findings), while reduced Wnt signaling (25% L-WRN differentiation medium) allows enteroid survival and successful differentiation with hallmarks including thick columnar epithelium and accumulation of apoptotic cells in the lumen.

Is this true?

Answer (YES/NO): YES